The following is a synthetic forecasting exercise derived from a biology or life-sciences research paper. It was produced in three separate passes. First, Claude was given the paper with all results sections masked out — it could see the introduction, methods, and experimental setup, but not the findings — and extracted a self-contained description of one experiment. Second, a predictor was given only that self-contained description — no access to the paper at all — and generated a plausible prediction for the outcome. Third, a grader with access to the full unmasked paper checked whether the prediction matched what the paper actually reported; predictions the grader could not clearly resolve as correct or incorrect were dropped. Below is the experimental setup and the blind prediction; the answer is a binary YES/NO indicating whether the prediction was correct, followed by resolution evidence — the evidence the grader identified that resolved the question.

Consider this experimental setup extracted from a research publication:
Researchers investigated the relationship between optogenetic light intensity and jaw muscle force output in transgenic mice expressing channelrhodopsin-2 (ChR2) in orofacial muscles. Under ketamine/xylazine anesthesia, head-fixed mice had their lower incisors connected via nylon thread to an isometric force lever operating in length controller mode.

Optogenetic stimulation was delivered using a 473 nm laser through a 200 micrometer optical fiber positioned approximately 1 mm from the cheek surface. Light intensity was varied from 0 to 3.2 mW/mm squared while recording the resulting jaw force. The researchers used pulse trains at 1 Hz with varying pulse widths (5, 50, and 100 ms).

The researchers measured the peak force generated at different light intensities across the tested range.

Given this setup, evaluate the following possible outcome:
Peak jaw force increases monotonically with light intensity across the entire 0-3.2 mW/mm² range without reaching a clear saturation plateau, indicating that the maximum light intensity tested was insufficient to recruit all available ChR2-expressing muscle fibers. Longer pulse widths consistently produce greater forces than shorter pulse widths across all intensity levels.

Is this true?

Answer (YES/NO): NO